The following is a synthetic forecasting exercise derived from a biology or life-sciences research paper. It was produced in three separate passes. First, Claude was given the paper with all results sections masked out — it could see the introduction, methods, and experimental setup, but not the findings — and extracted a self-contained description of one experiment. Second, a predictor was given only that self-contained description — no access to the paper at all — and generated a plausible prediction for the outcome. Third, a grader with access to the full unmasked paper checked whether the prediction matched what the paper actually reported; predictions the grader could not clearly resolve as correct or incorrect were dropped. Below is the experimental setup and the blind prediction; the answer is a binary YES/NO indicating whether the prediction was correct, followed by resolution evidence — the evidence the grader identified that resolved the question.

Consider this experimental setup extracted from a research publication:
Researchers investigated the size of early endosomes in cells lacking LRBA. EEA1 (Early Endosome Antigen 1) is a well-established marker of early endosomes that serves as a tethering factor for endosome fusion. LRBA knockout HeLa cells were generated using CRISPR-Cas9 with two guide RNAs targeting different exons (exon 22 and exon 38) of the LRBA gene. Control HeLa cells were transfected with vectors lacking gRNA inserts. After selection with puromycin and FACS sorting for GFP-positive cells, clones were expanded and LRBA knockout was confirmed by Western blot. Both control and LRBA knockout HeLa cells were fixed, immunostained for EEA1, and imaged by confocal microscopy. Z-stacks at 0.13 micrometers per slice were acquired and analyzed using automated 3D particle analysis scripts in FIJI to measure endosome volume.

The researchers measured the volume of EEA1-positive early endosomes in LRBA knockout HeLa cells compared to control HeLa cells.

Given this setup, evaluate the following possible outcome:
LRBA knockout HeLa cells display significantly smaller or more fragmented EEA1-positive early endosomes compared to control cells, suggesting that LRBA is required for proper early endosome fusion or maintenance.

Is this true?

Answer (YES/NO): NO